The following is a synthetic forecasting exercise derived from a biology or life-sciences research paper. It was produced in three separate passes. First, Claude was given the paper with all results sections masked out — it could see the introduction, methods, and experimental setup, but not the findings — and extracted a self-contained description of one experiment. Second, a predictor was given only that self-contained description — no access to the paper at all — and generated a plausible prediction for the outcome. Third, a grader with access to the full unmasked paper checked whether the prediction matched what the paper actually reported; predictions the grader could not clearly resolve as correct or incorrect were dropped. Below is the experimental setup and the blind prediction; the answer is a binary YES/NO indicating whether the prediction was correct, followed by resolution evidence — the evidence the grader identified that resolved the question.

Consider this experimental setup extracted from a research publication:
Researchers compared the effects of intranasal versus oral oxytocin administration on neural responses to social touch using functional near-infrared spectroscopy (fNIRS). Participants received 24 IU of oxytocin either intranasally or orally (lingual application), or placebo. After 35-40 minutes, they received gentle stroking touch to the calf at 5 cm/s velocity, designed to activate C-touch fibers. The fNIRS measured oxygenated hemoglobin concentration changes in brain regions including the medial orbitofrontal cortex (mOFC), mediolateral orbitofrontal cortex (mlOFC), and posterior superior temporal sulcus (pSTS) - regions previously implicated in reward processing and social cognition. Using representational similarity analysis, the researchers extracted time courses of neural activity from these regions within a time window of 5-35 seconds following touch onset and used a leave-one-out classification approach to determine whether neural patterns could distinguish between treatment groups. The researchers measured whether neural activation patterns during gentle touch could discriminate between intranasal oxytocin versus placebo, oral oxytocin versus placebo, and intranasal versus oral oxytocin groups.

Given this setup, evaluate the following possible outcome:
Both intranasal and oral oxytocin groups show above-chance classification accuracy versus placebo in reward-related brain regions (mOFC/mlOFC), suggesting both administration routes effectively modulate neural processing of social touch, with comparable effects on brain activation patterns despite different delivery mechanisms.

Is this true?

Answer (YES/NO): YES